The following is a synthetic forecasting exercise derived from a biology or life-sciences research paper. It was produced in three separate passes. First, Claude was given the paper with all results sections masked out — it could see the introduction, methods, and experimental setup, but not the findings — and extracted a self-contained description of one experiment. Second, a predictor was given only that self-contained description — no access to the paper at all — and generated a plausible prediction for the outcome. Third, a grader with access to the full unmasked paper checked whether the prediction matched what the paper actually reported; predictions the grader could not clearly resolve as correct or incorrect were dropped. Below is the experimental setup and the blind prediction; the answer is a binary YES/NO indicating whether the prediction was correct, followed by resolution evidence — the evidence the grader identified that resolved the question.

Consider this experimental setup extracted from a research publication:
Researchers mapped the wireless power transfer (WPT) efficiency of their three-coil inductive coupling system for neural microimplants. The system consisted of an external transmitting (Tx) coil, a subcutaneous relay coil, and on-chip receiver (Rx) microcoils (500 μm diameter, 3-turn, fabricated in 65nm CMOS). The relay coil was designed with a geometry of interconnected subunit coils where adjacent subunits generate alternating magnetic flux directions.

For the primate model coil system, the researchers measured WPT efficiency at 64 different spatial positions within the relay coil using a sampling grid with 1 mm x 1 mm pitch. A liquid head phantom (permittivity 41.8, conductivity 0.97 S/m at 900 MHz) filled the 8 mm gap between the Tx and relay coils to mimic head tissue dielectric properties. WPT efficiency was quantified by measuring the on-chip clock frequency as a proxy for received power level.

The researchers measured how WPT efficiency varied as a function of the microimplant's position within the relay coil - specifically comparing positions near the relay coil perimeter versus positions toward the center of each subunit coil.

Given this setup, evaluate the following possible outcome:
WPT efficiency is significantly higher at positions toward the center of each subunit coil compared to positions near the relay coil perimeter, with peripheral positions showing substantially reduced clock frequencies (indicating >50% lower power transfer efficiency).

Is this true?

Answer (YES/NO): NO